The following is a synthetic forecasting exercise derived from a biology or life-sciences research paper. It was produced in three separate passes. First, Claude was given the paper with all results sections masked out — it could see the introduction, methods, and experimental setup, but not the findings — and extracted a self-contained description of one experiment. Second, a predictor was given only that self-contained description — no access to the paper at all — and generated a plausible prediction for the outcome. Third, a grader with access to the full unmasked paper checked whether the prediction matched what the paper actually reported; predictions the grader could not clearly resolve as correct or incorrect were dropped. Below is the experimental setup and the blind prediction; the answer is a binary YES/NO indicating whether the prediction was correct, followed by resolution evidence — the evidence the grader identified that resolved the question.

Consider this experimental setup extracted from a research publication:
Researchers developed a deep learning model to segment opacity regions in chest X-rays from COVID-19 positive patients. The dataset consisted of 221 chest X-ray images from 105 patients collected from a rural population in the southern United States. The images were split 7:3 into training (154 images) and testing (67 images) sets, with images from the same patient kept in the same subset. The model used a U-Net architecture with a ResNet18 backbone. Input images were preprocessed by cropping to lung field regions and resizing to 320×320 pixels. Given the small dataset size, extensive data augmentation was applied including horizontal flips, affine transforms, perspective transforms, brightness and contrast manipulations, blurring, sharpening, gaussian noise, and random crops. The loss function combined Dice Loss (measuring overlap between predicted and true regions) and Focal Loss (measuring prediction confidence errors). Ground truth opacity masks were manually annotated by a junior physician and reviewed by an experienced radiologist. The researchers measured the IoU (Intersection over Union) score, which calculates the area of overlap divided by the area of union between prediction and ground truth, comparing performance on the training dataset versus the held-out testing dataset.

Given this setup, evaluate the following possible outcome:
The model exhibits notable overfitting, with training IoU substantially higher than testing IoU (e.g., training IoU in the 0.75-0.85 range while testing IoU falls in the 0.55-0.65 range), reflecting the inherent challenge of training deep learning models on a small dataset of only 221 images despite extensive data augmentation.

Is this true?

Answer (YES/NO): NO